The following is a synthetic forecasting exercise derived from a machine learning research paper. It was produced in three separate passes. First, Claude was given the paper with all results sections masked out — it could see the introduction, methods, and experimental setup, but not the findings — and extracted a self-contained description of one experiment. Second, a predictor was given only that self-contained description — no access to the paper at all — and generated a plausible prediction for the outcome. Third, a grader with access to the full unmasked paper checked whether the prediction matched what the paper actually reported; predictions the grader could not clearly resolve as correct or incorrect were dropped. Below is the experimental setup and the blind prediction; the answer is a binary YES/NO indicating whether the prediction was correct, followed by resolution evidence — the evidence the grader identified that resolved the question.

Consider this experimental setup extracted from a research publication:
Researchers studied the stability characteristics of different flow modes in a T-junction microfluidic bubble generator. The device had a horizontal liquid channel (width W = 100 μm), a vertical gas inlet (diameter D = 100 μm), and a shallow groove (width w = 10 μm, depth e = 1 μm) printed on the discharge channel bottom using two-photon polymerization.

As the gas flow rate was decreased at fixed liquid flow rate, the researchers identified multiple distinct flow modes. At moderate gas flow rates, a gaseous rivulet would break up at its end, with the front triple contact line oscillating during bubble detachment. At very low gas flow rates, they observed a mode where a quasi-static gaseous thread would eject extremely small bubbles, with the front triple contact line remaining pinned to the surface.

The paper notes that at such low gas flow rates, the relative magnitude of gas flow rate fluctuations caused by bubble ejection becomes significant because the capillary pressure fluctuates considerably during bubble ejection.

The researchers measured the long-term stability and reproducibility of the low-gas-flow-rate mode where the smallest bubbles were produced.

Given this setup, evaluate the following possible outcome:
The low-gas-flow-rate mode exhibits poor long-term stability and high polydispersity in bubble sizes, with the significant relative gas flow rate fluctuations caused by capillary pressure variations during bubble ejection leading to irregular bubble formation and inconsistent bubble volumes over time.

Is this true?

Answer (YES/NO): NO